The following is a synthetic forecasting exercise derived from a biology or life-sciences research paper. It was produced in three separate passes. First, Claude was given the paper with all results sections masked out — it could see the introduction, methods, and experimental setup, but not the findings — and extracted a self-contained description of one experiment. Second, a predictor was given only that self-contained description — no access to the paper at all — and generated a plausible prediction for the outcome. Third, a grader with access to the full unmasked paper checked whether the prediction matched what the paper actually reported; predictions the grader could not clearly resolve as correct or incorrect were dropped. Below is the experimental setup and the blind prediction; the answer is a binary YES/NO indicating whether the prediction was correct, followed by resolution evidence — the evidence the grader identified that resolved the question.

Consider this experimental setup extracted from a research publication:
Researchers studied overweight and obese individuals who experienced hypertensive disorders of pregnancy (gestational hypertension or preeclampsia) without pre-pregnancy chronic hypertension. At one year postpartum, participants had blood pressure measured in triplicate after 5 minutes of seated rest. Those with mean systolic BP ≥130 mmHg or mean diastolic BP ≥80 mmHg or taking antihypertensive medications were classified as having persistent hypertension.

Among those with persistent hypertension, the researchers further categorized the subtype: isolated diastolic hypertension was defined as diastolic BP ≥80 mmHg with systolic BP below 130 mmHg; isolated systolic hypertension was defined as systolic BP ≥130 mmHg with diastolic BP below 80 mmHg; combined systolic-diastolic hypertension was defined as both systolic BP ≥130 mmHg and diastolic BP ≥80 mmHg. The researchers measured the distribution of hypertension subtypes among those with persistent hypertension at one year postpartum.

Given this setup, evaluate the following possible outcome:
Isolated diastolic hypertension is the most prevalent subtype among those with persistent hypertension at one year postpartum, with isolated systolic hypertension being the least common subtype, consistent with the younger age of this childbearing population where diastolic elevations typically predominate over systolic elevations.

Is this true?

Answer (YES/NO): YES